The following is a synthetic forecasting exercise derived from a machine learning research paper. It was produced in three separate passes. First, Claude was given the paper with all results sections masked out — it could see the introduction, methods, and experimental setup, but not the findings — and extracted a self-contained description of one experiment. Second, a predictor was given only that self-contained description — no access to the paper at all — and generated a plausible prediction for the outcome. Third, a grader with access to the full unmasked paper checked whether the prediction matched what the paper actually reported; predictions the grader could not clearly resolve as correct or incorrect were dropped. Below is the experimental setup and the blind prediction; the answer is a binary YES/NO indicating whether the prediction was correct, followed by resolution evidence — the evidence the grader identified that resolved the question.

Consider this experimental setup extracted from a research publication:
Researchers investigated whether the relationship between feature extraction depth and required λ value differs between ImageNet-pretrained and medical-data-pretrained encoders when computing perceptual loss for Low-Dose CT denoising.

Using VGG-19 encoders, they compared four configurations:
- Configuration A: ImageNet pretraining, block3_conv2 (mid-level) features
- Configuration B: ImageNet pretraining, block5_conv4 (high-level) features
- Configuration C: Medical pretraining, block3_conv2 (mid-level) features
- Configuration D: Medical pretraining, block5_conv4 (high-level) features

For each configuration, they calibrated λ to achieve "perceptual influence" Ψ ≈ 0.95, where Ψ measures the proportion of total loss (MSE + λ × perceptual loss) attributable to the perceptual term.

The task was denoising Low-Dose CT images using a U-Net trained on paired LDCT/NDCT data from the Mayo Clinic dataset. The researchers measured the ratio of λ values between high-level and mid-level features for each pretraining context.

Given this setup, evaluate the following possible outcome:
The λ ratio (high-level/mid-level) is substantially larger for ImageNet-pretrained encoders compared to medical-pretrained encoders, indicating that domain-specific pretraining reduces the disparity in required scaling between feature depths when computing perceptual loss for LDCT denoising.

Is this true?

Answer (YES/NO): YES